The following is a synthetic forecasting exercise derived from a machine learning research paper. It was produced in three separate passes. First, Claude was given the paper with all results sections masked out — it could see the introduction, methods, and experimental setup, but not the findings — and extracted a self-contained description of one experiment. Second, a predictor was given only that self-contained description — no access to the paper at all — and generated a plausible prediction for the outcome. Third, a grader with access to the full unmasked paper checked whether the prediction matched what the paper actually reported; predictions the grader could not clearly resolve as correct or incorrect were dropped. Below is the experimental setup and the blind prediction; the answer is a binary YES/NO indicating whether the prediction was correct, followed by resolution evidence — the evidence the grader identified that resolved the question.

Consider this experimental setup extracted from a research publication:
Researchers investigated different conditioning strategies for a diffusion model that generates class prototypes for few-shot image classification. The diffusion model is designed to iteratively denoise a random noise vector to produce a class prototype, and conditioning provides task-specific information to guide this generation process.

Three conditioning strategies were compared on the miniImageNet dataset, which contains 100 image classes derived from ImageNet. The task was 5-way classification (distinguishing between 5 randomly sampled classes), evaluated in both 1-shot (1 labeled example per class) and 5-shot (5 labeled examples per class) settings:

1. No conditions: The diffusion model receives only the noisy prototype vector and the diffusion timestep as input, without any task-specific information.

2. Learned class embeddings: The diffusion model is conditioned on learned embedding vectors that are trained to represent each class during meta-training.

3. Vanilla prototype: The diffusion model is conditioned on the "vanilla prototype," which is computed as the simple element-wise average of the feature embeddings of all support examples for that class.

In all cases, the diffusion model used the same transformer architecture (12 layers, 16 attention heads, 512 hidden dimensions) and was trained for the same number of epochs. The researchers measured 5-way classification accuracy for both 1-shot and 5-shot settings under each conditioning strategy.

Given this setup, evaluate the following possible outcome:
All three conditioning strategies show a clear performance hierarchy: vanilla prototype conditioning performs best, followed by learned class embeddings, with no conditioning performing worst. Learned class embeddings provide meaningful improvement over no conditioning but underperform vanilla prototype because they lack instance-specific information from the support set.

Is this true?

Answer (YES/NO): YES